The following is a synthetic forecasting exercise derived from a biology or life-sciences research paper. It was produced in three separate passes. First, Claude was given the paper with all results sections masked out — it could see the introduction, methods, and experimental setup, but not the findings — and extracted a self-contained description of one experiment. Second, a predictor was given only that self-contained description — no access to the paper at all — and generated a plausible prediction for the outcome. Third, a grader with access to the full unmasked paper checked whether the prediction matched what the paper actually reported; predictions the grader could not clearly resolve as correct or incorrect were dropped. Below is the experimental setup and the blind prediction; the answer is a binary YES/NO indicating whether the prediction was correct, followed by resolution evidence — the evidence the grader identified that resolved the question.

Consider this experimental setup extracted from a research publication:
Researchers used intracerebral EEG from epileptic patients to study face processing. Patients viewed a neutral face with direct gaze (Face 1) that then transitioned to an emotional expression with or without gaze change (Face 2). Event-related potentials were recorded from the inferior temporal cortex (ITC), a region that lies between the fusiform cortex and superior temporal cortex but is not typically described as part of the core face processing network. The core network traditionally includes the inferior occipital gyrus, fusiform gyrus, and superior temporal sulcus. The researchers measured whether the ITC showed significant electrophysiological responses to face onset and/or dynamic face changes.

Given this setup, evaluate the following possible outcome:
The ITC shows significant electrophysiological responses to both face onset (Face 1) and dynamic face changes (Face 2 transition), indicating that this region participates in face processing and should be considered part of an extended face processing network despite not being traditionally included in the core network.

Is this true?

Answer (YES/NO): YES